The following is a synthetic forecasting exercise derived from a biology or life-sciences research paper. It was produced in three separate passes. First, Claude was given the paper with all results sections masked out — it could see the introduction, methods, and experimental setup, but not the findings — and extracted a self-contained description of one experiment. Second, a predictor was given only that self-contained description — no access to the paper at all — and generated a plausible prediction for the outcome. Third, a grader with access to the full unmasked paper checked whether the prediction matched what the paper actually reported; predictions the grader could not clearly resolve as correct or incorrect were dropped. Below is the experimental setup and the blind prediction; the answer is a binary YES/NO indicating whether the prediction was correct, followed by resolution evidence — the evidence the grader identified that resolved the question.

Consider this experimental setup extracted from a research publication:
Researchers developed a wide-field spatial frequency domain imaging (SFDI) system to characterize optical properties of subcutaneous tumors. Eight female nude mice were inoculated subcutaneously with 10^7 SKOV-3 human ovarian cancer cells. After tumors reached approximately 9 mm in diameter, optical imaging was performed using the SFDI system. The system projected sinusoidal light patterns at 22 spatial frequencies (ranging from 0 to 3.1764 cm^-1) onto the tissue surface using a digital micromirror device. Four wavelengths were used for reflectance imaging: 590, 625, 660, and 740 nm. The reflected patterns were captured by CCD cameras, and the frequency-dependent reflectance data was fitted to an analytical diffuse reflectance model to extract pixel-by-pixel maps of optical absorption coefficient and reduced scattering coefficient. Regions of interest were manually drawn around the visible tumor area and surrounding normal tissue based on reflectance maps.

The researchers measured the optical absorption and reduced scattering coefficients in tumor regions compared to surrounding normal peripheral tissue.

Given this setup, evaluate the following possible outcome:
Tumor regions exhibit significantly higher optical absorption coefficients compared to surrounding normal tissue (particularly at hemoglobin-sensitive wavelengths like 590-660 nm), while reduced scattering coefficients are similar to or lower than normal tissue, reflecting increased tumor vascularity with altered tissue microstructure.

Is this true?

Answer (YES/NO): YES